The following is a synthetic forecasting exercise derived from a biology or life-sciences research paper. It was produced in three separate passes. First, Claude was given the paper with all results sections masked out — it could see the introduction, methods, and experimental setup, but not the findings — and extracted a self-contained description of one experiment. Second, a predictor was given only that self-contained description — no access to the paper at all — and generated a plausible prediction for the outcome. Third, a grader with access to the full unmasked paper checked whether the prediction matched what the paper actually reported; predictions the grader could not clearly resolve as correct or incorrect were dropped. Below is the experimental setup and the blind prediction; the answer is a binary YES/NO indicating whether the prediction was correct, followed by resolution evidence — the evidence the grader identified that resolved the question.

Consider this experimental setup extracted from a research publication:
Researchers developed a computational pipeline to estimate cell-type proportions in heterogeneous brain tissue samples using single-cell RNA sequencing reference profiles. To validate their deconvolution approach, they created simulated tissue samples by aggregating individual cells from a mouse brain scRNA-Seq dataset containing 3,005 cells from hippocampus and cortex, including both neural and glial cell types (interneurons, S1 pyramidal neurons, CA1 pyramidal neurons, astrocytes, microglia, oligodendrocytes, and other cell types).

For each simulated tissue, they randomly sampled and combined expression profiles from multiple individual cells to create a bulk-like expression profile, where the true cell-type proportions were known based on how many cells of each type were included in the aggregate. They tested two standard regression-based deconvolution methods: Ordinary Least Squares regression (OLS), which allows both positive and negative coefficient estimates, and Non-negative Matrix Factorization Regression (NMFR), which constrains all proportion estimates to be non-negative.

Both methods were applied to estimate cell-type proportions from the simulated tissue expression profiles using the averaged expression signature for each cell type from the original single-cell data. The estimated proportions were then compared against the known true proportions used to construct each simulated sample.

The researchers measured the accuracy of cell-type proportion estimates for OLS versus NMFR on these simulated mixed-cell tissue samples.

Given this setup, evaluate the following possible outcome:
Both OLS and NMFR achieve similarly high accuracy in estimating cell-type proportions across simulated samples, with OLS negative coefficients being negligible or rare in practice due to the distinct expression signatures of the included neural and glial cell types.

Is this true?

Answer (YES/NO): NO